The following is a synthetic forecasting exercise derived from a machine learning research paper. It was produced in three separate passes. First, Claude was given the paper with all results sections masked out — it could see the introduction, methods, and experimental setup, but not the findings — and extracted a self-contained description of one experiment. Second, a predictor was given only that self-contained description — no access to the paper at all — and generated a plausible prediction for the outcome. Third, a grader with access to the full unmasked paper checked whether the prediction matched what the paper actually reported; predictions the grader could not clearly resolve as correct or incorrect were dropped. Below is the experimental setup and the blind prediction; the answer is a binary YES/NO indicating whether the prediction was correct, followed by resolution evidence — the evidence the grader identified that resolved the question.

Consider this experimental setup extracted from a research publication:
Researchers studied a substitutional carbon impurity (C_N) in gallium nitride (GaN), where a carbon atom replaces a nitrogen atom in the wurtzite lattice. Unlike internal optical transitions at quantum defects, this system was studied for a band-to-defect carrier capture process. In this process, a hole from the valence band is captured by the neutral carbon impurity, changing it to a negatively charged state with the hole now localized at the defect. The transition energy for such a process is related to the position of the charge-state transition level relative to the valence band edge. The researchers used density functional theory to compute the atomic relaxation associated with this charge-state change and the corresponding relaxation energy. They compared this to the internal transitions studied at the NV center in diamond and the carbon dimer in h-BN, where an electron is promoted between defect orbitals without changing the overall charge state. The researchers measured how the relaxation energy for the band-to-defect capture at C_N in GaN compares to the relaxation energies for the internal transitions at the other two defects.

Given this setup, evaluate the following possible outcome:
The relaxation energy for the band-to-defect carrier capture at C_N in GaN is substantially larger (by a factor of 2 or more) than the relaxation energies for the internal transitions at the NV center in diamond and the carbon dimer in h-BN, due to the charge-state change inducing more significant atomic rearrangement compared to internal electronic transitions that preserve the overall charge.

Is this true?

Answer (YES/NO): NO